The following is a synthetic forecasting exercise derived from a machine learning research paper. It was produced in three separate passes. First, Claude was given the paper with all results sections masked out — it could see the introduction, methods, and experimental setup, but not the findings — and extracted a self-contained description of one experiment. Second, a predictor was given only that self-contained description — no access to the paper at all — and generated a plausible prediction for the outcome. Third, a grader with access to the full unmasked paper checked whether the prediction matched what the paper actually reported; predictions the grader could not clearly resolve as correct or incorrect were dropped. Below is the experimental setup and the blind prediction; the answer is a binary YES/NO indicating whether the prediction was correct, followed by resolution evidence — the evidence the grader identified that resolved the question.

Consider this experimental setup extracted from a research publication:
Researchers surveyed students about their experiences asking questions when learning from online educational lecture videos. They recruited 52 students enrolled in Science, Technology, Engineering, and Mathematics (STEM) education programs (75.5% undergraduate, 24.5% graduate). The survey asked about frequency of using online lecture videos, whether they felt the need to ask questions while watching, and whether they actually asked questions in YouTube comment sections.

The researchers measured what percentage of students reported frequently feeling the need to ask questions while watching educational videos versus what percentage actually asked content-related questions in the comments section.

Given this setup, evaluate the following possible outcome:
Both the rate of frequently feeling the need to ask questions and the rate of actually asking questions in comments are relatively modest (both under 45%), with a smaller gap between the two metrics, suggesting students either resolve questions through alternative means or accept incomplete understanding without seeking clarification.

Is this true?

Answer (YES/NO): NO